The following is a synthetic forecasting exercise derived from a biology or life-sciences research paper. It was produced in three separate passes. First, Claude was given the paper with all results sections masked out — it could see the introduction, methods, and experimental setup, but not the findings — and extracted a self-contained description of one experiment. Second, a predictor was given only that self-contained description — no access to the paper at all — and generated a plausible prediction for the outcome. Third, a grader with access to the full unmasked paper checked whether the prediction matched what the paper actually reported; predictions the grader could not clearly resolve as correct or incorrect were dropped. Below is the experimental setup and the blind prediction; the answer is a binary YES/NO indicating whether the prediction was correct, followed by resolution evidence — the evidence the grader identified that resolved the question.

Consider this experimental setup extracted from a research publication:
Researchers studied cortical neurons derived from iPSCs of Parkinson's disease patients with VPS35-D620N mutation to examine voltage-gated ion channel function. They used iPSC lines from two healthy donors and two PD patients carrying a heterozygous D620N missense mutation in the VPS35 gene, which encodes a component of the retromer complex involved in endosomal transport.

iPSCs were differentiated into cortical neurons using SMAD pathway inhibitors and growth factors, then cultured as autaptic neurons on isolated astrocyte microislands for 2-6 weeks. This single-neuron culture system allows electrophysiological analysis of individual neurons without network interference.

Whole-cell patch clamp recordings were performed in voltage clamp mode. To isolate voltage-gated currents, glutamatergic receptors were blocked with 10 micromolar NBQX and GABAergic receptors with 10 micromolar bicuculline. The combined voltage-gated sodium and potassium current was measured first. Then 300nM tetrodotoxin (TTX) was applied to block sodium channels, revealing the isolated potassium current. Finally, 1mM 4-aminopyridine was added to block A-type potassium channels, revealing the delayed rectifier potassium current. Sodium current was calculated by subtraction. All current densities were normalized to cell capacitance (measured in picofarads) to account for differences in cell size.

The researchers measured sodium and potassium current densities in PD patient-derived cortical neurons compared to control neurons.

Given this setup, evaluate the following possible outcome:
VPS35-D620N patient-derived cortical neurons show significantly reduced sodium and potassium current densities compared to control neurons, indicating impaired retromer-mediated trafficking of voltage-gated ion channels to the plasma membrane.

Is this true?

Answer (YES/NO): NO